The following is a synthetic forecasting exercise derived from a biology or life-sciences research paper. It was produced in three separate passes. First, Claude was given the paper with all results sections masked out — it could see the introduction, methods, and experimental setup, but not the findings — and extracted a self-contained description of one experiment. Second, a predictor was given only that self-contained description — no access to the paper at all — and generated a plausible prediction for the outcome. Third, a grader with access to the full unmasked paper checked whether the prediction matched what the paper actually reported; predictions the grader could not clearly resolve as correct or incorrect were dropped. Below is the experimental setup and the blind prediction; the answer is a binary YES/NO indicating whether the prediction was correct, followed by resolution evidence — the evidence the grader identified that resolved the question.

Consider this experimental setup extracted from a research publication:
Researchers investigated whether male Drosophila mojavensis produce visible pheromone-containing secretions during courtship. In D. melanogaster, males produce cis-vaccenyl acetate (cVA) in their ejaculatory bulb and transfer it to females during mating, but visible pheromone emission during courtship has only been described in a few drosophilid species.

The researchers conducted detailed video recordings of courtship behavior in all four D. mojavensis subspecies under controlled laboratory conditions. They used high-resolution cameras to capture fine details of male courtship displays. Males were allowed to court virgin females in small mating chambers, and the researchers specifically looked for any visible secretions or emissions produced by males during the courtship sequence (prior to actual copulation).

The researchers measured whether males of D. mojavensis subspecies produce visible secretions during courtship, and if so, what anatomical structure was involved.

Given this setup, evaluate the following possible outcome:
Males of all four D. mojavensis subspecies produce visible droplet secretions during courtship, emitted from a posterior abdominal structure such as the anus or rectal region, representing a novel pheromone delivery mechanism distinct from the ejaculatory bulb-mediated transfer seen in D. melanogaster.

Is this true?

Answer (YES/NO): YES